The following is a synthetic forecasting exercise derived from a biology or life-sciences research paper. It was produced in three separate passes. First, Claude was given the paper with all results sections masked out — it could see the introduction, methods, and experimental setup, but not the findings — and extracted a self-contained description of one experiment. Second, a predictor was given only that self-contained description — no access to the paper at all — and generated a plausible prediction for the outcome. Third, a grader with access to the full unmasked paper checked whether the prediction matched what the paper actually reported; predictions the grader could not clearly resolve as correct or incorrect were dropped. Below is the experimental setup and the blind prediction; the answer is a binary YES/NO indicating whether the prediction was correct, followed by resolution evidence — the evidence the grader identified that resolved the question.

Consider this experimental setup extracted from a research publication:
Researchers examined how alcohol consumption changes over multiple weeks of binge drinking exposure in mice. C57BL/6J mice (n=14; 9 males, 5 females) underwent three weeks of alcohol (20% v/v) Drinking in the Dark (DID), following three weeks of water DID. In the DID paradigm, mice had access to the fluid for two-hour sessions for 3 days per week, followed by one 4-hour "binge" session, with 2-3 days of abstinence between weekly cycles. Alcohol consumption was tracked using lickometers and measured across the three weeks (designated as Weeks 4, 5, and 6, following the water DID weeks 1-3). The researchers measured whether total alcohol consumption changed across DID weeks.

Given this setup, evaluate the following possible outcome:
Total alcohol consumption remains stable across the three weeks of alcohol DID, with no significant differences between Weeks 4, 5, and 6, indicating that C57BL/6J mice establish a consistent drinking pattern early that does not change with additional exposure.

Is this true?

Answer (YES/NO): NO